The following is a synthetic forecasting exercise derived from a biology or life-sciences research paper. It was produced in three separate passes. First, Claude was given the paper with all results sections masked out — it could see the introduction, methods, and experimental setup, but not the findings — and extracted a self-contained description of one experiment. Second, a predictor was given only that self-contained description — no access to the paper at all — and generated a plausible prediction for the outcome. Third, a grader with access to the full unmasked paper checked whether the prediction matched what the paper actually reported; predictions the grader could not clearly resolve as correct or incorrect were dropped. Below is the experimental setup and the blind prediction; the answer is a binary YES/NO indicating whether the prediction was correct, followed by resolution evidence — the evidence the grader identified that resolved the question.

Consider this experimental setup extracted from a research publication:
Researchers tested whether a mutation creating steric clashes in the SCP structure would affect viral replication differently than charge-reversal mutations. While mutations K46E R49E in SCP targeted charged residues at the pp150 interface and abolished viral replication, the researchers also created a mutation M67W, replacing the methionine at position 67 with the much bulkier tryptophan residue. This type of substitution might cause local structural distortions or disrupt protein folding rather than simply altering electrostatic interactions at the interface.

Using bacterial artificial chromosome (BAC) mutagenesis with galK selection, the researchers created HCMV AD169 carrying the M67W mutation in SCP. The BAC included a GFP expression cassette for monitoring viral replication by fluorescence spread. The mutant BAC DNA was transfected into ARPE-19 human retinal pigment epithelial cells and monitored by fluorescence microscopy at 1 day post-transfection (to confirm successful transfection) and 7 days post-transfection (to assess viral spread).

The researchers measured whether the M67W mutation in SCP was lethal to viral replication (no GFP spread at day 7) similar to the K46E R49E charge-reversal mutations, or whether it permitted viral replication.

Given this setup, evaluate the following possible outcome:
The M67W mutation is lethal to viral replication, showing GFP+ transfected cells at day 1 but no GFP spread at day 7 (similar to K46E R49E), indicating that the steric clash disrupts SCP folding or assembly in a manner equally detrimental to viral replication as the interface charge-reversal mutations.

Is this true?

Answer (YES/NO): YES